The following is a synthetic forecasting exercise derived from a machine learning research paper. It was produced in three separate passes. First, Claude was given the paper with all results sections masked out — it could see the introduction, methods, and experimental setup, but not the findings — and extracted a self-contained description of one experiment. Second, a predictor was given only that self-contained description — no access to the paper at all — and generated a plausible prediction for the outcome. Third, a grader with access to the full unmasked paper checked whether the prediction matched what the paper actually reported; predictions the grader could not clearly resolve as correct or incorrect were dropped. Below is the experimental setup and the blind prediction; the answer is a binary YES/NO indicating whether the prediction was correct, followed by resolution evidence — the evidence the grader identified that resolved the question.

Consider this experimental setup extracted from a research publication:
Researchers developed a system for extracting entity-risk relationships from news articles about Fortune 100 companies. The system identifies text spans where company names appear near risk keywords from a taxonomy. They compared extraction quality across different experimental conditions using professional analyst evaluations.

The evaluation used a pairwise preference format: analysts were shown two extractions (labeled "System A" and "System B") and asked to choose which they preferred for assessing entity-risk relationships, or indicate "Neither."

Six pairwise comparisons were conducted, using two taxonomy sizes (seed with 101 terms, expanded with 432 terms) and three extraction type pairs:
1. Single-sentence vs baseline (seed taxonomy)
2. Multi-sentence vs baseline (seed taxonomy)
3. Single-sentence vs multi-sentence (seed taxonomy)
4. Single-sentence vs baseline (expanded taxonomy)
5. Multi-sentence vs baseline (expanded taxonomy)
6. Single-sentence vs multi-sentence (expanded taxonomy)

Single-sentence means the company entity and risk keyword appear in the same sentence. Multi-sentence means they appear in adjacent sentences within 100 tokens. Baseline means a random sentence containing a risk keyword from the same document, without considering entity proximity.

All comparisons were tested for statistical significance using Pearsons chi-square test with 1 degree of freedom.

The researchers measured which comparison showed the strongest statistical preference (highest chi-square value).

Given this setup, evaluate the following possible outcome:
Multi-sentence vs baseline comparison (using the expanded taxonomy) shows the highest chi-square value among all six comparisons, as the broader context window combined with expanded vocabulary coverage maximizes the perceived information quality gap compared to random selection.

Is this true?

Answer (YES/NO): NO